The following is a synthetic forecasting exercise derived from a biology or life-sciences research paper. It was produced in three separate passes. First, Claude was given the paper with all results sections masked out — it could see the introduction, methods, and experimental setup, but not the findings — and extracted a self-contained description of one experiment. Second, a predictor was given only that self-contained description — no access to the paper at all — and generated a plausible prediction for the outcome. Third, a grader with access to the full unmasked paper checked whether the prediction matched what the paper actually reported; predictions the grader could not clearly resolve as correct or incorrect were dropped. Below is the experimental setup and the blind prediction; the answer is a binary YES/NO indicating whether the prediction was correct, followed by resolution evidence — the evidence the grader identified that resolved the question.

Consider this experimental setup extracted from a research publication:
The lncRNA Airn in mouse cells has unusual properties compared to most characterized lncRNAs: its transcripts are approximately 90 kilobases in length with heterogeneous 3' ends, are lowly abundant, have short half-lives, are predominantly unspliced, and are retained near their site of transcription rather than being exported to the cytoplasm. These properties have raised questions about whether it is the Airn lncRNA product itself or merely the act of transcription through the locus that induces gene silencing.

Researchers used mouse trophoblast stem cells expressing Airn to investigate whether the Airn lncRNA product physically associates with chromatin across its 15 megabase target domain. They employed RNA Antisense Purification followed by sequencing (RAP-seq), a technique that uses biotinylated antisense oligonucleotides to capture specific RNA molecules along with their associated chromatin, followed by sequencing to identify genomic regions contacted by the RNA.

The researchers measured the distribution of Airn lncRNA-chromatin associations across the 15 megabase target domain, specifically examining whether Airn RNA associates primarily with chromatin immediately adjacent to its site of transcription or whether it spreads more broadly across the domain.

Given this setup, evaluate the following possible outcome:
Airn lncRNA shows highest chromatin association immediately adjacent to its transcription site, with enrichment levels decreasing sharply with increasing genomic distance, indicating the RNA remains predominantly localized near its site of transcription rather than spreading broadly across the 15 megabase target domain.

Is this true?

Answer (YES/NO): NO